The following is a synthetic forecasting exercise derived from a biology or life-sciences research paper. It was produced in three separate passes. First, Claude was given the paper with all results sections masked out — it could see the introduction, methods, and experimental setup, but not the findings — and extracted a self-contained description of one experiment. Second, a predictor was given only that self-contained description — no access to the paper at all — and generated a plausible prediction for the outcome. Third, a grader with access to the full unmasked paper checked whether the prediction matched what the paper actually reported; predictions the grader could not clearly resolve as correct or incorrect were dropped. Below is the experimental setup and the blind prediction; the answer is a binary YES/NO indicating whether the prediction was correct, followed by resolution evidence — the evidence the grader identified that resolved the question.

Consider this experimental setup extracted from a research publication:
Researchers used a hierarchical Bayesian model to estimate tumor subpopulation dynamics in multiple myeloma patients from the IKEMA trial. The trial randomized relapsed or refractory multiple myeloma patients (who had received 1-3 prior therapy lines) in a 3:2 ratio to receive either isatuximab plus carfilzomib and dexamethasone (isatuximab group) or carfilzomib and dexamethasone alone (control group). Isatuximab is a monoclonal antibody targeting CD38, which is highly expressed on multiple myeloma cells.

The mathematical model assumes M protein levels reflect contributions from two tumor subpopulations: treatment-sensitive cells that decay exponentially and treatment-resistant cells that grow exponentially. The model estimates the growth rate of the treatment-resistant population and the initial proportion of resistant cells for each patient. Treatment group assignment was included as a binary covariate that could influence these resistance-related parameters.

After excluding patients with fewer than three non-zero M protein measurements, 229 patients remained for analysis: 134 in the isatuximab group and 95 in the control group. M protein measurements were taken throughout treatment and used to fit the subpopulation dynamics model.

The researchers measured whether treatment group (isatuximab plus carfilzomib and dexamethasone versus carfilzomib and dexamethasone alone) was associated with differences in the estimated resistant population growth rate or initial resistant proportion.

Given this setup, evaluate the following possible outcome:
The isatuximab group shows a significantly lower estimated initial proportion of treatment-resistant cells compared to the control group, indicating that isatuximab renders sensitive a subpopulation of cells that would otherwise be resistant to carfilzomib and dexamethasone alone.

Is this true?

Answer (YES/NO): NO